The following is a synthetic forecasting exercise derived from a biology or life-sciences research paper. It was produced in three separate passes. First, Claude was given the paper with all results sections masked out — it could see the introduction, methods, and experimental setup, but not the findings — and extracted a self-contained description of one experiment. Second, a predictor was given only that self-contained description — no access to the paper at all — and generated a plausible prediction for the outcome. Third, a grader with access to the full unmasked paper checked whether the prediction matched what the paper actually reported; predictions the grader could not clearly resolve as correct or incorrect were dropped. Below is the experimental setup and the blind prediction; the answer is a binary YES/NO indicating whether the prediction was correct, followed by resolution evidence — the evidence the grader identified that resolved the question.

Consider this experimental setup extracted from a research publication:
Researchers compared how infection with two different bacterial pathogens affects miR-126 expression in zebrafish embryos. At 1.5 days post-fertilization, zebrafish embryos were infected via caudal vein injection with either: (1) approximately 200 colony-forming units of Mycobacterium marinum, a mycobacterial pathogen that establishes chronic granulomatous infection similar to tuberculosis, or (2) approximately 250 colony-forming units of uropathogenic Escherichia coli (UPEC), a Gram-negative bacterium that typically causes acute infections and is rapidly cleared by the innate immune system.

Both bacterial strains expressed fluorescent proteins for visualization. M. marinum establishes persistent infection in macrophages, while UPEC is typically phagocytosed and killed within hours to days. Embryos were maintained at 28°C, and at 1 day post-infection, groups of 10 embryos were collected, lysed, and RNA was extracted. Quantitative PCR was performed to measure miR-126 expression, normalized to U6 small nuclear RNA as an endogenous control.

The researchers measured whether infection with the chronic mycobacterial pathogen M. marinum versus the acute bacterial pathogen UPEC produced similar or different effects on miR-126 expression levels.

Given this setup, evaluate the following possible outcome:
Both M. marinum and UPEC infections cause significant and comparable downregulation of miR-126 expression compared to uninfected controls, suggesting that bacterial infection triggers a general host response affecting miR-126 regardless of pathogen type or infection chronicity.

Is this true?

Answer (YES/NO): NO